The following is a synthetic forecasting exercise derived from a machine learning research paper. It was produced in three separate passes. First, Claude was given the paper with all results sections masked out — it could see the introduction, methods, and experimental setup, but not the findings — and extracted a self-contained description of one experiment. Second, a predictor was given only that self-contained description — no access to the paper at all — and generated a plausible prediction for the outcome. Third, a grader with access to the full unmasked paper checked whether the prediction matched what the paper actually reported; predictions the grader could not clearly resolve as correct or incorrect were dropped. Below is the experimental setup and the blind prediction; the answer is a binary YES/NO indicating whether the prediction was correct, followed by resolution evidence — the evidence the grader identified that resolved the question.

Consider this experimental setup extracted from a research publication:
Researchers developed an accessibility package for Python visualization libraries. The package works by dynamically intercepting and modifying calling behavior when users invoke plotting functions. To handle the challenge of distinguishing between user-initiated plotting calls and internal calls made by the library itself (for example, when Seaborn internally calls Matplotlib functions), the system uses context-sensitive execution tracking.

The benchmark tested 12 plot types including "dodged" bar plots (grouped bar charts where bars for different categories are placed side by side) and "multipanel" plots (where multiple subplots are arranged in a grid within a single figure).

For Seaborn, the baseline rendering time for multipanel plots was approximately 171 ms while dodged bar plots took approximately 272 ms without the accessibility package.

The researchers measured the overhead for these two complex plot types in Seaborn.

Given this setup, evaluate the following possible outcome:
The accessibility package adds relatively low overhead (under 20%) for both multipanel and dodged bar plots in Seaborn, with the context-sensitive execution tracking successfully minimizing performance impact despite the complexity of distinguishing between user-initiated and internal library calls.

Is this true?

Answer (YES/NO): YES